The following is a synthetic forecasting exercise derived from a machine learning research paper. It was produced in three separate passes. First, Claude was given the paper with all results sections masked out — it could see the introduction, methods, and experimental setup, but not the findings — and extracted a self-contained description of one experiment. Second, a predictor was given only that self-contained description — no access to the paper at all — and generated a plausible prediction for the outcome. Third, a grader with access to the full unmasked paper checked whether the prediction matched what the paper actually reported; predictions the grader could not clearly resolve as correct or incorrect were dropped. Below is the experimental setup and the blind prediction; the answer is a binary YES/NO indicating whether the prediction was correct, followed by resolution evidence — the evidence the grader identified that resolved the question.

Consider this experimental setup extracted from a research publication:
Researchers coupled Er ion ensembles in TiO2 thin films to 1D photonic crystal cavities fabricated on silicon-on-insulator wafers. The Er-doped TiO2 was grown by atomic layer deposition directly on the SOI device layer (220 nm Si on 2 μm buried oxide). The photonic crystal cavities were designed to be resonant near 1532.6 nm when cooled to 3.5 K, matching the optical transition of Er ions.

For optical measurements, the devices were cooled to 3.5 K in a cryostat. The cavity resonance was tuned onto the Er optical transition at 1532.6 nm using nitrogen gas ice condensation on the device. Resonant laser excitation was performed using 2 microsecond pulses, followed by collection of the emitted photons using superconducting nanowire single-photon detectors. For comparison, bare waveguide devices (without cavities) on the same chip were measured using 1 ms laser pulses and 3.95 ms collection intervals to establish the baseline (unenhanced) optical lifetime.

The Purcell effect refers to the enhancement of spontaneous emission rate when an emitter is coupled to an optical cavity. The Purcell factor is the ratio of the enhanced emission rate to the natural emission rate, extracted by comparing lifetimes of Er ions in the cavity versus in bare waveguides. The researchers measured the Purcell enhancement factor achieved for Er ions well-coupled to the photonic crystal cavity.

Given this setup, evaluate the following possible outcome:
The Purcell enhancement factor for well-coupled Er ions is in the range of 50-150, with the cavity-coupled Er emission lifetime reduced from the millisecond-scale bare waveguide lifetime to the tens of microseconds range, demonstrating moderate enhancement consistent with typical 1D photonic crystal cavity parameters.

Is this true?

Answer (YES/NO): NO